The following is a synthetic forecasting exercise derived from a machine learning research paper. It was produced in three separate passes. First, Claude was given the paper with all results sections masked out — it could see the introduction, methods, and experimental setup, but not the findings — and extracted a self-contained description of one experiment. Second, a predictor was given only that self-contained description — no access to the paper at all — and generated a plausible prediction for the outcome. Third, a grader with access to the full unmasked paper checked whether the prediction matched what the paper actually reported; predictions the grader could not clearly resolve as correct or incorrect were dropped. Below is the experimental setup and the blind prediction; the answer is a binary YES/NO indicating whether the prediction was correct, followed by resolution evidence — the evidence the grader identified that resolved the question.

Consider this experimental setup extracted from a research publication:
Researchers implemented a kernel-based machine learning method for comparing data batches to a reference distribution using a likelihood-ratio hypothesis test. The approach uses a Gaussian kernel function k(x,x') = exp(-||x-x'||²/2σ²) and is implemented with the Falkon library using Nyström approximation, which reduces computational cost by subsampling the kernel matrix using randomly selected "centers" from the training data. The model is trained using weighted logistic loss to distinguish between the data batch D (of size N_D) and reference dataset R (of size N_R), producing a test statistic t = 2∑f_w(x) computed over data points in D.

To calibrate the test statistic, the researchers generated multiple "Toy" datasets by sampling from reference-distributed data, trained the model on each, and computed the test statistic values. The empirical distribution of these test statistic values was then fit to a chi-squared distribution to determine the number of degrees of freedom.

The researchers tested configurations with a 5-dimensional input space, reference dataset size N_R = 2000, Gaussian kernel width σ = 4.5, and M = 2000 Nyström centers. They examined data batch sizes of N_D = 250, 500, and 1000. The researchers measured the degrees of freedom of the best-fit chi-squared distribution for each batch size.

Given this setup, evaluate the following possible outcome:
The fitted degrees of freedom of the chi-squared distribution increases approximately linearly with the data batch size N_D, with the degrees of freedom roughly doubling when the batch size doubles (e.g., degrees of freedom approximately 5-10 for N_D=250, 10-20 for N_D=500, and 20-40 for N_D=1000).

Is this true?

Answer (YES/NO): NO